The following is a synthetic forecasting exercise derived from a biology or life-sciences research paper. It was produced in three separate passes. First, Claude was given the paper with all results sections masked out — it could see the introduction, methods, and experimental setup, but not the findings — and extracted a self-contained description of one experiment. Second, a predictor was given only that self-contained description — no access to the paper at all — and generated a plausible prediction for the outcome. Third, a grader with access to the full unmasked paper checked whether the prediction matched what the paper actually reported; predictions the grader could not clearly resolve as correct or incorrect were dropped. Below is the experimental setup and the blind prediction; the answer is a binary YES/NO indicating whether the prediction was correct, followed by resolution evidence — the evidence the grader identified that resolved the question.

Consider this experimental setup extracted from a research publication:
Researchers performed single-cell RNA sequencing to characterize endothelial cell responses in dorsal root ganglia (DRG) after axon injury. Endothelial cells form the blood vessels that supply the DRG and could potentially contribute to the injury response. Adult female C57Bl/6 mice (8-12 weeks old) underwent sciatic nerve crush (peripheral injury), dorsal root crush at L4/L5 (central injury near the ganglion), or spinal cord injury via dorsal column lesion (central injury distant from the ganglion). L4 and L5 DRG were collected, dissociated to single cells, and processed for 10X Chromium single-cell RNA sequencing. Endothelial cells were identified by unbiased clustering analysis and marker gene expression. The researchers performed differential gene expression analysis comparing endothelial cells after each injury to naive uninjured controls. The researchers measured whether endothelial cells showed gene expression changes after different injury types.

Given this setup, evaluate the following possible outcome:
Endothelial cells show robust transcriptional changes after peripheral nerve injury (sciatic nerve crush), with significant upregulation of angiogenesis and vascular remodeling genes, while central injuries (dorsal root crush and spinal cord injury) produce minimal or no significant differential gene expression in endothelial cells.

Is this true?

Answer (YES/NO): NO